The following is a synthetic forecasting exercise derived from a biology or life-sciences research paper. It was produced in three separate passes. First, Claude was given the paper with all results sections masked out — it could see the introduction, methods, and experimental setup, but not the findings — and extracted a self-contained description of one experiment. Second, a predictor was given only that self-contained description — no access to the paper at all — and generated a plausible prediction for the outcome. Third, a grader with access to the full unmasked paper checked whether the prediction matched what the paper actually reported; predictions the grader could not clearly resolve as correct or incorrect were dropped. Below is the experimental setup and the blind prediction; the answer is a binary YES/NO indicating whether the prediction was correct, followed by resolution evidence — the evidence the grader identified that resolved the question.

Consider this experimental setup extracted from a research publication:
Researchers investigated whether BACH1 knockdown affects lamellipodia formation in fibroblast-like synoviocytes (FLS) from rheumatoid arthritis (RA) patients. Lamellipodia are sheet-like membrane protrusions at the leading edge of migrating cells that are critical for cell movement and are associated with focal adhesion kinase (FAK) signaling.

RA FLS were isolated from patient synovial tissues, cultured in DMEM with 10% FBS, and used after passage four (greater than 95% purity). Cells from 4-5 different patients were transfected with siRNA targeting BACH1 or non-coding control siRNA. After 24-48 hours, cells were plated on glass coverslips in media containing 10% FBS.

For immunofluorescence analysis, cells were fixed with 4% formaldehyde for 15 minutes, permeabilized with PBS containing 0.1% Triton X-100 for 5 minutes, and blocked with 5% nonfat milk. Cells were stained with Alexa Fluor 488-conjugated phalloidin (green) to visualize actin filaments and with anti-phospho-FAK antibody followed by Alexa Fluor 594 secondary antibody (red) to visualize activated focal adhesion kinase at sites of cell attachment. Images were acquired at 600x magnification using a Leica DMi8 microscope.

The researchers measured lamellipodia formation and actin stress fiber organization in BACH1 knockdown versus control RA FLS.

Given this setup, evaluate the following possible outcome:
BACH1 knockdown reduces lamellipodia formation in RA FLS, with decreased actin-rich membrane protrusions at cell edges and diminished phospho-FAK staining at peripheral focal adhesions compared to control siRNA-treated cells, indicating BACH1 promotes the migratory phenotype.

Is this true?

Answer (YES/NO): YES